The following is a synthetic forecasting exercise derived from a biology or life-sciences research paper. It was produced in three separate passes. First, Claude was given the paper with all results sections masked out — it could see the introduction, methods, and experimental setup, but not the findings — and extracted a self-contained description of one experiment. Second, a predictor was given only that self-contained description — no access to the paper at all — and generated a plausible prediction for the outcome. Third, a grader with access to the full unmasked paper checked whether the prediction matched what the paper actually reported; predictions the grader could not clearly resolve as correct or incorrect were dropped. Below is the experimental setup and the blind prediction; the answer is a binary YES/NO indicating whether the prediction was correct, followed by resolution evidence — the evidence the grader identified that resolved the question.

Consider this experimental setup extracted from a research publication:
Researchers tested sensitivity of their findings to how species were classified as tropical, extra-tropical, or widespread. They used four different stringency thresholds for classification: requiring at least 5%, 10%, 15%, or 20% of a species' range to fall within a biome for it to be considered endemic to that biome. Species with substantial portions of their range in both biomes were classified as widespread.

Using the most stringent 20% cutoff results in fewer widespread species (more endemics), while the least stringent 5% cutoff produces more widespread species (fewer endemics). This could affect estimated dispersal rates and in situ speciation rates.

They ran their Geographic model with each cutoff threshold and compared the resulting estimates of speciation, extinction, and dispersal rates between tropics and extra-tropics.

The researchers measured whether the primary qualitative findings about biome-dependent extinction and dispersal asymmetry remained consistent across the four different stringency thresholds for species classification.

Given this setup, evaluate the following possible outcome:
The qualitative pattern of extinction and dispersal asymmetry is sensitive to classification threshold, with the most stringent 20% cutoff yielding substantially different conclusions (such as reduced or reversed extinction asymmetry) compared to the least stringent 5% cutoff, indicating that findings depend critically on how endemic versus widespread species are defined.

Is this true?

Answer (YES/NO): NO